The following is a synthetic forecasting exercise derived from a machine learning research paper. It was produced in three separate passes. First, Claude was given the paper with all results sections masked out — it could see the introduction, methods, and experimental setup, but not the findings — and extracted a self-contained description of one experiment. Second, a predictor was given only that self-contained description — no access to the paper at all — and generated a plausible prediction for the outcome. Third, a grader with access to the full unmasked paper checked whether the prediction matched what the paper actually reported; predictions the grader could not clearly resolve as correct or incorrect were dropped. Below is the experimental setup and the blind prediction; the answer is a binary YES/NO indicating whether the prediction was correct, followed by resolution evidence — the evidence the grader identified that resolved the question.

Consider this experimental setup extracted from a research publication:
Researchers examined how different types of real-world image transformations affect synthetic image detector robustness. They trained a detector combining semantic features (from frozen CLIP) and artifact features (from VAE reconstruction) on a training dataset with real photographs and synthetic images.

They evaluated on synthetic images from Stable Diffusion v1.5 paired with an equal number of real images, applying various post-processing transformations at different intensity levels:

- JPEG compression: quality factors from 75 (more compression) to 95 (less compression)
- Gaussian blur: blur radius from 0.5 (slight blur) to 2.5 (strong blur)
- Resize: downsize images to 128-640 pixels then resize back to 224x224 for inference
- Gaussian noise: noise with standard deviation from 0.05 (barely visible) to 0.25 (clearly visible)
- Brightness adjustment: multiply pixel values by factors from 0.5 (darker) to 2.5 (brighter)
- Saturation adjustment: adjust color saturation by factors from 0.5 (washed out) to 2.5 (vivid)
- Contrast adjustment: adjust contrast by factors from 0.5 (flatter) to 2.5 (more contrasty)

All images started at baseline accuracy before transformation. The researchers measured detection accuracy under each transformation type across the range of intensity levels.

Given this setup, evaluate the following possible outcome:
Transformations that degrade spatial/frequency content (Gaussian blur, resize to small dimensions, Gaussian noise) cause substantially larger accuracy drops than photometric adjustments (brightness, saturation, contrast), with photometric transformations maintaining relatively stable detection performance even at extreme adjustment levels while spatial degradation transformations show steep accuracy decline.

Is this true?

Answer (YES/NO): NO